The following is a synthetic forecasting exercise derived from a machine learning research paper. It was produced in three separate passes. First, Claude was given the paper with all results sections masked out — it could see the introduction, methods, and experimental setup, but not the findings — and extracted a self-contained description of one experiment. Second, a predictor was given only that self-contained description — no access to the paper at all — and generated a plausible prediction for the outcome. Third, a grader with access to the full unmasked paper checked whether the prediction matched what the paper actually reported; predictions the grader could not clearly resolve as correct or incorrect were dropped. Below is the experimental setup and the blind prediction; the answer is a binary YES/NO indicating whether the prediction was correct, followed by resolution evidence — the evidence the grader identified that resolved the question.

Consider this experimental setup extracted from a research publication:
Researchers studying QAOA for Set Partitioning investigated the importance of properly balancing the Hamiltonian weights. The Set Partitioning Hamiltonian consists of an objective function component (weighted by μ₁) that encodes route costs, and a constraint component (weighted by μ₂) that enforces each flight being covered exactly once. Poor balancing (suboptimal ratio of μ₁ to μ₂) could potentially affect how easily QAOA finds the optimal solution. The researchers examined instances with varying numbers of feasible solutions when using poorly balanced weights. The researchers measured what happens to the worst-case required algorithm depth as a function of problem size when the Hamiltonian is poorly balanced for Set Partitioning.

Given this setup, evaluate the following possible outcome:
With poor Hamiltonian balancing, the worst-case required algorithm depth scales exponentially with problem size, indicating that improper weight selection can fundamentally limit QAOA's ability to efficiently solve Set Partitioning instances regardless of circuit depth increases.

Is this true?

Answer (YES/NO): YES